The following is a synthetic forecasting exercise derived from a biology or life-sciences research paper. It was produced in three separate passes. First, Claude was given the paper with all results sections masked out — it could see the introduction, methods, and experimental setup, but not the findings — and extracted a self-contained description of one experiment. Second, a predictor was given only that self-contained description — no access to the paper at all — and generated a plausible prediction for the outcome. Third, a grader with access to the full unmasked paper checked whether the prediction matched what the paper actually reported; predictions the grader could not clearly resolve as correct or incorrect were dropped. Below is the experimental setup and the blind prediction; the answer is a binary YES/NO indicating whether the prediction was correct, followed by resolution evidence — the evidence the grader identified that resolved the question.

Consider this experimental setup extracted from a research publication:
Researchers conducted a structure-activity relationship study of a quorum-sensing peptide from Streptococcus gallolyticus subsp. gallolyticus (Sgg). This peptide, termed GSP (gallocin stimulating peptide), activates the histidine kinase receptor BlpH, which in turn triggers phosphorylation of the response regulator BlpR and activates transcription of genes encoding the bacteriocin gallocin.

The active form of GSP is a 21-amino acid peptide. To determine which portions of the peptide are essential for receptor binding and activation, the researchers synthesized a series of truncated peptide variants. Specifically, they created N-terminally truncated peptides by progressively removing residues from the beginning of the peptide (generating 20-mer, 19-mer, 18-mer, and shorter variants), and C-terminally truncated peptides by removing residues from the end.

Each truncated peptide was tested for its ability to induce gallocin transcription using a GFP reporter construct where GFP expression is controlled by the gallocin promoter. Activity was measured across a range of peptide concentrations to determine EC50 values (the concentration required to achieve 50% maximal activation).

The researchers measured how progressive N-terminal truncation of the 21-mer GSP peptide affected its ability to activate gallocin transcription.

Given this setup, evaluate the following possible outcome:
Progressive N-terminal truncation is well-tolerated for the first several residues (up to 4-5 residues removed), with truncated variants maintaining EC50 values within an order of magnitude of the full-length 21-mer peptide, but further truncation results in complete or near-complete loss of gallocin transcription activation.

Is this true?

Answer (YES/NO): NO